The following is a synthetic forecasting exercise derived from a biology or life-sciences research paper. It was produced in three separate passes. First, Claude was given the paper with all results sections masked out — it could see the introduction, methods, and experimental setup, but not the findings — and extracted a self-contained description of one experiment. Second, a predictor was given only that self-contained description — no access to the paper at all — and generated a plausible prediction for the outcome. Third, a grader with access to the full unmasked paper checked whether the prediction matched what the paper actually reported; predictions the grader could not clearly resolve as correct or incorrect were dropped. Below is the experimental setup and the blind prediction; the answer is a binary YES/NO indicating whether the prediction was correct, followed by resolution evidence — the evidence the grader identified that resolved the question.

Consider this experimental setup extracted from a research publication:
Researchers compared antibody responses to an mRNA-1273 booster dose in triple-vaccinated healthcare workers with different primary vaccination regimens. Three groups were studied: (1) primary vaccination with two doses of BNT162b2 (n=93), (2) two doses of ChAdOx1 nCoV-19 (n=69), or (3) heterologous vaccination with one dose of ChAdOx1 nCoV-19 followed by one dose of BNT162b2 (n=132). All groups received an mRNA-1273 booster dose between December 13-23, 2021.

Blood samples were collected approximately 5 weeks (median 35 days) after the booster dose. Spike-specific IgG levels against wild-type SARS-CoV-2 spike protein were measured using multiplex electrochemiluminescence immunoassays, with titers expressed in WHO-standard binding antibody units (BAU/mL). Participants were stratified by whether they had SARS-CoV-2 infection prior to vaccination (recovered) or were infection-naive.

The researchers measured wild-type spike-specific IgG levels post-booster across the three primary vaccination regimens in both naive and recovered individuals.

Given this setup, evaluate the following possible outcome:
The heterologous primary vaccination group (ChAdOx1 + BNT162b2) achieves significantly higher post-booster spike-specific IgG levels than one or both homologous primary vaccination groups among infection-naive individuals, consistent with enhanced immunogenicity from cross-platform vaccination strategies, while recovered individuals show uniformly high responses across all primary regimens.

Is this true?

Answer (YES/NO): NO